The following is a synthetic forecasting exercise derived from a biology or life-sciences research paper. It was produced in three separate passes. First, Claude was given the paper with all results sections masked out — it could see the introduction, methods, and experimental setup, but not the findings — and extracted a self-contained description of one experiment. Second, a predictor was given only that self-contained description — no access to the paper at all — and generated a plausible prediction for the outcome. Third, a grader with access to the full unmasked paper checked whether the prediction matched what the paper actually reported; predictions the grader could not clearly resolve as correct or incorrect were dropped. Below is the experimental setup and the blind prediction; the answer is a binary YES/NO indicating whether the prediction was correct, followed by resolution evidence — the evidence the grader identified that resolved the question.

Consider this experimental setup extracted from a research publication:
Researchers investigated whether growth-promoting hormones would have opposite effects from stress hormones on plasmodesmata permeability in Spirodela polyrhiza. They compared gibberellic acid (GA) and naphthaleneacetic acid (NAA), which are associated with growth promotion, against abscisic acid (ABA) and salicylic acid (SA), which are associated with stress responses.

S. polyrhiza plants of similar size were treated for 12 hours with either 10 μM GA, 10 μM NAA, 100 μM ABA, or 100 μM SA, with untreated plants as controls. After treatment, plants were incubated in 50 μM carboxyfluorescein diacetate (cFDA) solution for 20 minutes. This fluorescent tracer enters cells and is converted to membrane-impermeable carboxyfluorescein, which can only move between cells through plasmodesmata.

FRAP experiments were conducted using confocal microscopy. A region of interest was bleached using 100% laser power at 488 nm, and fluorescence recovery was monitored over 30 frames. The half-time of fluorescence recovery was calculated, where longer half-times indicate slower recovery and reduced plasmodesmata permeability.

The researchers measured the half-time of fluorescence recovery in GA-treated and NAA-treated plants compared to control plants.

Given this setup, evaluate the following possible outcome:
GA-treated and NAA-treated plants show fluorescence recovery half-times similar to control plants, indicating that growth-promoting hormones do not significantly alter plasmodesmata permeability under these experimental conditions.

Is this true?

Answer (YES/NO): NO